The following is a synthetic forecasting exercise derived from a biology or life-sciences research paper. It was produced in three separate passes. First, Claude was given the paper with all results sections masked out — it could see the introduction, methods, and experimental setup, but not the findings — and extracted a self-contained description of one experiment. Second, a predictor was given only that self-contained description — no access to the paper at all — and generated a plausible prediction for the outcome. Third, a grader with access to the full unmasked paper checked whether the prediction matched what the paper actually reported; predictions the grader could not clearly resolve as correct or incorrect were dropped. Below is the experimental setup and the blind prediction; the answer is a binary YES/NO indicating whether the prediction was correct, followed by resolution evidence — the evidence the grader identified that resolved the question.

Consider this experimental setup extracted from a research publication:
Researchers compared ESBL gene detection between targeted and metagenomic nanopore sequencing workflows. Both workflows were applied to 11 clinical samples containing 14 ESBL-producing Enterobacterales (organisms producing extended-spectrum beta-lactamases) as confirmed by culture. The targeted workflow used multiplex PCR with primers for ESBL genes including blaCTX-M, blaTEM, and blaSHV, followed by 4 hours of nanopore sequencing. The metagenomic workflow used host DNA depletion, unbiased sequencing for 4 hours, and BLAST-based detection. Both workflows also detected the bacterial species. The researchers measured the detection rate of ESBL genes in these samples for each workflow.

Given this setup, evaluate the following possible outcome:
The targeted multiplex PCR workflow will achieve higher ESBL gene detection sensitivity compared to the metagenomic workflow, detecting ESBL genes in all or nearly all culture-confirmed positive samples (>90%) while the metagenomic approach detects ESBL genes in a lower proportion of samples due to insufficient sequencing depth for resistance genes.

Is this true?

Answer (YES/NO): YES